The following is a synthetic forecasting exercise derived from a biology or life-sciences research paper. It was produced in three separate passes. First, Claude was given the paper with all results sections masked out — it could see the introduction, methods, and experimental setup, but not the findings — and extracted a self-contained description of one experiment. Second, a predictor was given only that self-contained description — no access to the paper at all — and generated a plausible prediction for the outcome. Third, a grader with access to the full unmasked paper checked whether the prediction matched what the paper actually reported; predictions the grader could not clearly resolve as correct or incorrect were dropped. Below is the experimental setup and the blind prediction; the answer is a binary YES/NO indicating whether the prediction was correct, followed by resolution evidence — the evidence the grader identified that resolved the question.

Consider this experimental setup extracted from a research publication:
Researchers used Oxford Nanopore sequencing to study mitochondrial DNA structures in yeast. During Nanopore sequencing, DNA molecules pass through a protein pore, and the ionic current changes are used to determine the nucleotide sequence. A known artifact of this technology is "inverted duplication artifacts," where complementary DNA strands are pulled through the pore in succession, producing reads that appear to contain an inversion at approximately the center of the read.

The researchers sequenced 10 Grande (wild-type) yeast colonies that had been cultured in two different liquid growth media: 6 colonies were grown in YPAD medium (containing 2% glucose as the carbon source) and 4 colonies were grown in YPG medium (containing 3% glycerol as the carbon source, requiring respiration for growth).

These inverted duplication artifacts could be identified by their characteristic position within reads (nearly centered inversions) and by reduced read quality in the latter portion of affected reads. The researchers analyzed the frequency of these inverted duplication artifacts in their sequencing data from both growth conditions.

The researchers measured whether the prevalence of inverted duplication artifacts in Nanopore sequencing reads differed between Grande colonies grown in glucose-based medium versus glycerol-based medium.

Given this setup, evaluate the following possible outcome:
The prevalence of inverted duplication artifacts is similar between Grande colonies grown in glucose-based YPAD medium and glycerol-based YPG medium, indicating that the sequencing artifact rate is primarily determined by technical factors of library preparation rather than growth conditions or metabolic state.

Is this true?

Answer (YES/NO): NO